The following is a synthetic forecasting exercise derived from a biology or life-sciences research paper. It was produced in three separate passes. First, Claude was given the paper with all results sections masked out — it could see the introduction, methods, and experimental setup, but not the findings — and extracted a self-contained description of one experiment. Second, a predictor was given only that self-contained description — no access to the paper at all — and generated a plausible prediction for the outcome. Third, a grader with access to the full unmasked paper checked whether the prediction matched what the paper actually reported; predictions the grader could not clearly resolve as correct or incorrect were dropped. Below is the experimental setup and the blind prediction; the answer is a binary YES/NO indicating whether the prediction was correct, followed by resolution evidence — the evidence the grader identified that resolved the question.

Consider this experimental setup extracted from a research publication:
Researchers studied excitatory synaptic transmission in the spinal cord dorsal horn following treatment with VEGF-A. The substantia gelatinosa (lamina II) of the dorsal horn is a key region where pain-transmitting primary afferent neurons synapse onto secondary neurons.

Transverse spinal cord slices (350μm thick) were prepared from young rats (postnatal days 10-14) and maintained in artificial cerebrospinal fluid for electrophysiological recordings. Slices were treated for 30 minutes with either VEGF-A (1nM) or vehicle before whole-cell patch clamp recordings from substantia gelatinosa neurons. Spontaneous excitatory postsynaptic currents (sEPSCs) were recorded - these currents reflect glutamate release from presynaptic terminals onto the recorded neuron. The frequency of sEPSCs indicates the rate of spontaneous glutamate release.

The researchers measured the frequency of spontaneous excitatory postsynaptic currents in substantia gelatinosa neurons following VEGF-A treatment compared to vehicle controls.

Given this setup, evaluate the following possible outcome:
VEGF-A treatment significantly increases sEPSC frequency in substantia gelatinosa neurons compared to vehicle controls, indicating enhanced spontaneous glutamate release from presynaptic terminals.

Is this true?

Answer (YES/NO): YES